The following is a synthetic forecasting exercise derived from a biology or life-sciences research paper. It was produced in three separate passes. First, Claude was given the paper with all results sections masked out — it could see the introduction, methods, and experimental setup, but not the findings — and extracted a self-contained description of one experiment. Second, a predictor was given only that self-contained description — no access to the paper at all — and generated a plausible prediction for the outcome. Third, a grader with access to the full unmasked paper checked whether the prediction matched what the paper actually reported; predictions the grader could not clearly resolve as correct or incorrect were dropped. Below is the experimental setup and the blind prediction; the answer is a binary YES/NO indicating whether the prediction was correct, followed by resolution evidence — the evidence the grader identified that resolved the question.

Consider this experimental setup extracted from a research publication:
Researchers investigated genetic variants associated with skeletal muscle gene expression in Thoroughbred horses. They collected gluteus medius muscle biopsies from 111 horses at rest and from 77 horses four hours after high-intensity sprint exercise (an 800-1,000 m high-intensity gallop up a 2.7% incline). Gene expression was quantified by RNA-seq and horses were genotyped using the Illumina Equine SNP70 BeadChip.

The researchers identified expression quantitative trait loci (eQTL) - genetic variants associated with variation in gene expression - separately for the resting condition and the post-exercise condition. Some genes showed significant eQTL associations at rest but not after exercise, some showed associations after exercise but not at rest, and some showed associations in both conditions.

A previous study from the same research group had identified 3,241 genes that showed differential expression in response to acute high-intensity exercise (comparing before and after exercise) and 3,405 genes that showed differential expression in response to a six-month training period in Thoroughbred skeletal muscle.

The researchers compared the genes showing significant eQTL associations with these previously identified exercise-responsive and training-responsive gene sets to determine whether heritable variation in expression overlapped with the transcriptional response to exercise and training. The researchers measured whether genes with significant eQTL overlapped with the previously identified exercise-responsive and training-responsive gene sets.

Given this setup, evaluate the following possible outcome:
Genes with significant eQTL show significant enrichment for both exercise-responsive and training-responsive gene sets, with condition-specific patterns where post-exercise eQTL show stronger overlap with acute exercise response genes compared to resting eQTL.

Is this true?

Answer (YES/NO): NO